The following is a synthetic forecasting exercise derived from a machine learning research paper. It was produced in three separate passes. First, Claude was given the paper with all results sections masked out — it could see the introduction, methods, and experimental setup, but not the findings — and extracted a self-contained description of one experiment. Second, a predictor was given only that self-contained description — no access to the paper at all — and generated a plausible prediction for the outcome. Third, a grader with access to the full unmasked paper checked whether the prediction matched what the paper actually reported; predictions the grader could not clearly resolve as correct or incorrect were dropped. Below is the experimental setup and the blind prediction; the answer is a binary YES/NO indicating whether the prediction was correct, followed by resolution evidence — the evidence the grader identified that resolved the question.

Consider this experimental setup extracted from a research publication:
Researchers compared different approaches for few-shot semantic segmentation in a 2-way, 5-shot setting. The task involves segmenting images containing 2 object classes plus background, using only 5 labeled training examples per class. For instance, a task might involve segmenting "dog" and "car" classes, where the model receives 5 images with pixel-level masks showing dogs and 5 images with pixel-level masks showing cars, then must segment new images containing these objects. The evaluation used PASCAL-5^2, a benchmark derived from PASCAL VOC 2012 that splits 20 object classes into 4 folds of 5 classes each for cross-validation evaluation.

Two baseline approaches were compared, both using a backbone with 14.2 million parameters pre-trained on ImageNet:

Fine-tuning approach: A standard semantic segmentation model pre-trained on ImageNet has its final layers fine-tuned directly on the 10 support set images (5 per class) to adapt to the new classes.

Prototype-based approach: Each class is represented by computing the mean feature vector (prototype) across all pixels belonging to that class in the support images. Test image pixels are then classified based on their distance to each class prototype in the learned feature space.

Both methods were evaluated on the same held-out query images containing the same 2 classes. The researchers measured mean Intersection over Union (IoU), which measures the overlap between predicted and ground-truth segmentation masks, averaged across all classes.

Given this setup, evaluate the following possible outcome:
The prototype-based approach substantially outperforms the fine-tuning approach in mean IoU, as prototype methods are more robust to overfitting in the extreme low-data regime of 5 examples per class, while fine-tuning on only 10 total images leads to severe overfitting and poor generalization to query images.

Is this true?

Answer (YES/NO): YES